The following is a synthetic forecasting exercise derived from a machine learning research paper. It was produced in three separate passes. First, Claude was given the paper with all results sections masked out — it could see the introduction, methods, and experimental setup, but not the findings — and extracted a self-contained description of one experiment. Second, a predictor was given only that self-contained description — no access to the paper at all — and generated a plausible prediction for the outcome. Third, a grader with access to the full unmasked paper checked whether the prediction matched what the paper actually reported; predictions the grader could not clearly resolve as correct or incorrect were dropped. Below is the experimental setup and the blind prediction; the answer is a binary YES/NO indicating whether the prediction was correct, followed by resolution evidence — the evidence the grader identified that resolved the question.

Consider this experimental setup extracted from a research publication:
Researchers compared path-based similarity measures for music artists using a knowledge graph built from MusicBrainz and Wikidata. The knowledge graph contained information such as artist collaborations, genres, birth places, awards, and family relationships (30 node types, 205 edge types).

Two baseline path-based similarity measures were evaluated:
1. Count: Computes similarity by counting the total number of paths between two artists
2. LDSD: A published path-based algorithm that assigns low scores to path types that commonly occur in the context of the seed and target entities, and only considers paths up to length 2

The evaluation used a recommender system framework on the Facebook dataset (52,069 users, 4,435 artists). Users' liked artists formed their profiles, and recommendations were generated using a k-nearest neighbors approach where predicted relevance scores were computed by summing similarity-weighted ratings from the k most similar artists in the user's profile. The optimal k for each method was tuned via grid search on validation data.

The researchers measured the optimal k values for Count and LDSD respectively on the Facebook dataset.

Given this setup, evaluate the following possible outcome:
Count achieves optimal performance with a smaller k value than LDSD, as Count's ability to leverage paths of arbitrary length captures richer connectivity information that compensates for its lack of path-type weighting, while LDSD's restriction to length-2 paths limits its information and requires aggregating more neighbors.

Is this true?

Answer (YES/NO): YES